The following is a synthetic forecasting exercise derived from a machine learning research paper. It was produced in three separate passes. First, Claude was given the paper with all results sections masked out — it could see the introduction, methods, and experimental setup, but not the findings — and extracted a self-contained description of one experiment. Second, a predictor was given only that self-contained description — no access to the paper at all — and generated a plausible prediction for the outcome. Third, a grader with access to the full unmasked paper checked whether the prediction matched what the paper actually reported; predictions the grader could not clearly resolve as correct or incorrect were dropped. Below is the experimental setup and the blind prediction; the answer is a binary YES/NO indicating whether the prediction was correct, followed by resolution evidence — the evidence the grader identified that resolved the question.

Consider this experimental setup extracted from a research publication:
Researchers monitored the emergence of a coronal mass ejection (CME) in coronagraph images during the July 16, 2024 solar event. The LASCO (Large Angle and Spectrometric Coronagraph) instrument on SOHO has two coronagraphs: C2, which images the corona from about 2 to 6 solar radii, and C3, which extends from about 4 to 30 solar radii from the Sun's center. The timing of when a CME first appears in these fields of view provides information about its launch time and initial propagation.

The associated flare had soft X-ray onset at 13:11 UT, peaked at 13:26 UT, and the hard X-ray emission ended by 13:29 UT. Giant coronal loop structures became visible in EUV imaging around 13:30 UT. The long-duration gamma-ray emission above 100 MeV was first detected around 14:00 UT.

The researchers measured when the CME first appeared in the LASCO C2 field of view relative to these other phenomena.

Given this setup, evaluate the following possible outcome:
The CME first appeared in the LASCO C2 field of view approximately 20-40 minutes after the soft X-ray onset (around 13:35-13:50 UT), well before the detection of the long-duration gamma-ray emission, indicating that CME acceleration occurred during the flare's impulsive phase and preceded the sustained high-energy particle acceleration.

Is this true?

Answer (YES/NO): YES